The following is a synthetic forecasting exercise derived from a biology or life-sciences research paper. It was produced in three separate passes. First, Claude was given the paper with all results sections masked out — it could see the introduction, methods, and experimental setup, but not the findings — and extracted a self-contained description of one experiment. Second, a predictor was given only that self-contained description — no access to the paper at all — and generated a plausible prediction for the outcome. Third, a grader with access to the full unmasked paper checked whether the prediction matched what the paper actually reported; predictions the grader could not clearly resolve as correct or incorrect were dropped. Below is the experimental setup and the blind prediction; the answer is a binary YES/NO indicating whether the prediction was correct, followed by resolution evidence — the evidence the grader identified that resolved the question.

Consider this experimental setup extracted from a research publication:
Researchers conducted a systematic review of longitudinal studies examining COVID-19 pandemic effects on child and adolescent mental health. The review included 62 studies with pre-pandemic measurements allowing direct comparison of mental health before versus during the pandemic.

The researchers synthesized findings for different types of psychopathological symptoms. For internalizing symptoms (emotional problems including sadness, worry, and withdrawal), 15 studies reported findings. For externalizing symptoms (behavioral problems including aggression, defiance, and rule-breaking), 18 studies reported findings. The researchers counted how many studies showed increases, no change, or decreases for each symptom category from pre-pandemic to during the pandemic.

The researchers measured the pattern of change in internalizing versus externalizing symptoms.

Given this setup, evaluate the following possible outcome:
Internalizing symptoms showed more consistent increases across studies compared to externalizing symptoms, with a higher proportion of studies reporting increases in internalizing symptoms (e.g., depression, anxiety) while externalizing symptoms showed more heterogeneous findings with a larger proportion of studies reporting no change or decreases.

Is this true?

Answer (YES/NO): NO